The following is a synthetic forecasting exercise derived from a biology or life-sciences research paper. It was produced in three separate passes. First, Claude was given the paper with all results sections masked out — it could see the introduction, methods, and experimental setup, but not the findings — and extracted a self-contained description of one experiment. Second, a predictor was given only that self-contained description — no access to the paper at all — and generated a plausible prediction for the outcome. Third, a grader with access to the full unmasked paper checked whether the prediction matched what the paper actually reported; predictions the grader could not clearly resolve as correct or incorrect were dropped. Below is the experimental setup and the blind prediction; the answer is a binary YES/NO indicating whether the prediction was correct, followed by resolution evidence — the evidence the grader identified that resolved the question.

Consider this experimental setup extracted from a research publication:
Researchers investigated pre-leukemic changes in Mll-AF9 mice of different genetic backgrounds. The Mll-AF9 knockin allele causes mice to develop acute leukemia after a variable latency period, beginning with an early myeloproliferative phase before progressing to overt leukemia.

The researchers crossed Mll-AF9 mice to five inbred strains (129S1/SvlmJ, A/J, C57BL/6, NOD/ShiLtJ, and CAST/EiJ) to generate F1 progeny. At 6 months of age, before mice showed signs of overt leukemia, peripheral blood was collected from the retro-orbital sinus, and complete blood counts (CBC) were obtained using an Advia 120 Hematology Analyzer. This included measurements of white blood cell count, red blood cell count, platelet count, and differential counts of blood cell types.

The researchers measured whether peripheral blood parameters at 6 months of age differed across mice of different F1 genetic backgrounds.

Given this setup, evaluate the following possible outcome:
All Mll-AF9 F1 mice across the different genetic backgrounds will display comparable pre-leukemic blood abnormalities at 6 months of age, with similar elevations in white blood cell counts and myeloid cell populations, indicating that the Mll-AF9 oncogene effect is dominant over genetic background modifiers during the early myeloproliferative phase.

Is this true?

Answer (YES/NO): NO